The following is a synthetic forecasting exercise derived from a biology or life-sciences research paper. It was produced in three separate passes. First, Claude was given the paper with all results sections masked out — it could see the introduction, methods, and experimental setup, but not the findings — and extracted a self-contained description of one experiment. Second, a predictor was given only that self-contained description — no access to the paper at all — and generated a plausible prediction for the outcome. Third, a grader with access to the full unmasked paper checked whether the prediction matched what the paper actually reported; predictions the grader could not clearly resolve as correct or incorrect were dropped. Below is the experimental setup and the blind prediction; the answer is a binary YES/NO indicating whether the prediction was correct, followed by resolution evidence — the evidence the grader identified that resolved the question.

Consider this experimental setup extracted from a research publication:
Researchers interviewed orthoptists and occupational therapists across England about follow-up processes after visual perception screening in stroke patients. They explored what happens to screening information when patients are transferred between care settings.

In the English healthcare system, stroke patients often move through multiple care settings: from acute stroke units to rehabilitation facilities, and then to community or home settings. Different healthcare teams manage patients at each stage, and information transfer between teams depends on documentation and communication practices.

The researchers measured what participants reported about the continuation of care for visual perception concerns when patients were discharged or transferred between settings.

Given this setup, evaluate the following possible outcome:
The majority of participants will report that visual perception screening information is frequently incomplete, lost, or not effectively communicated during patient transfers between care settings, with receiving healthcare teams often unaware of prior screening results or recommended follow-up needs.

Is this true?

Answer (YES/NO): YES